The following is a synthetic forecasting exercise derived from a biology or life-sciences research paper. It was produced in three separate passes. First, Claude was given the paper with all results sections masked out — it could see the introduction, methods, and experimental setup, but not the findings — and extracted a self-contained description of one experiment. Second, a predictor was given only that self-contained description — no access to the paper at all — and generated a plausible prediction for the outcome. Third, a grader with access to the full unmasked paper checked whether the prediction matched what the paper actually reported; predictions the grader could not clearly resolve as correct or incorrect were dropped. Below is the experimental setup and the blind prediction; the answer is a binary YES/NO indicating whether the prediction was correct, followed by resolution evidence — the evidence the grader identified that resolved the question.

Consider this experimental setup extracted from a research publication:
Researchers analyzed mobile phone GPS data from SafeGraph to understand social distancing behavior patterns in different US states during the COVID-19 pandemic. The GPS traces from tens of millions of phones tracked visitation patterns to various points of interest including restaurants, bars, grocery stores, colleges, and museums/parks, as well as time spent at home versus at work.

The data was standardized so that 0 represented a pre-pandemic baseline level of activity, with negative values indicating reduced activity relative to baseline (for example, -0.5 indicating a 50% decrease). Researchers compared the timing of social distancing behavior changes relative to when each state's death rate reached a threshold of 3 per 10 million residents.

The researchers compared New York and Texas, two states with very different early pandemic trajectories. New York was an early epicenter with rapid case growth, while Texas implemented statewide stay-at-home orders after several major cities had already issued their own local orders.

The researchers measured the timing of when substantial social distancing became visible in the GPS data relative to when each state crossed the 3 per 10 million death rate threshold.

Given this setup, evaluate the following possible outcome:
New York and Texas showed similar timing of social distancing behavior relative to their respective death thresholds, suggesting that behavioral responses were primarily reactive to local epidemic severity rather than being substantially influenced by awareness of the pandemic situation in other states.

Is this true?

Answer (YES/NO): NO